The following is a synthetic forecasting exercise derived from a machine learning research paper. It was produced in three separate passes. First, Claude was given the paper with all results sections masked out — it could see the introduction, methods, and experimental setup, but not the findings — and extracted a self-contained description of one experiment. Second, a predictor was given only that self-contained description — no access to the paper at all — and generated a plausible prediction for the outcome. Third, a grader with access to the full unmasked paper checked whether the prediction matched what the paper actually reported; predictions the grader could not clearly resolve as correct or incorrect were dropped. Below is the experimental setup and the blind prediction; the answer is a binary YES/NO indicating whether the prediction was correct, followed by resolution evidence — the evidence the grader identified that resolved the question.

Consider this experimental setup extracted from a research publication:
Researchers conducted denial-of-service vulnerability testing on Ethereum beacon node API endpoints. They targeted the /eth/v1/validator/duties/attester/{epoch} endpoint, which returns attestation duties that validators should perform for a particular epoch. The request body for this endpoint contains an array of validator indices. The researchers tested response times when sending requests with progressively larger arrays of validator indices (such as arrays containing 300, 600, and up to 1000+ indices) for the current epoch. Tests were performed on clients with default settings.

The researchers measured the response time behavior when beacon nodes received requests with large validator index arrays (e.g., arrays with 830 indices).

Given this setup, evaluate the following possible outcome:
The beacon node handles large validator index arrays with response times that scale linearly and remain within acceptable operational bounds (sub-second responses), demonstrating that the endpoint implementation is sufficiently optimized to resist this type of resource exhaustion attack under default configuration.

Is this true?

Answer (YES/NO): NO